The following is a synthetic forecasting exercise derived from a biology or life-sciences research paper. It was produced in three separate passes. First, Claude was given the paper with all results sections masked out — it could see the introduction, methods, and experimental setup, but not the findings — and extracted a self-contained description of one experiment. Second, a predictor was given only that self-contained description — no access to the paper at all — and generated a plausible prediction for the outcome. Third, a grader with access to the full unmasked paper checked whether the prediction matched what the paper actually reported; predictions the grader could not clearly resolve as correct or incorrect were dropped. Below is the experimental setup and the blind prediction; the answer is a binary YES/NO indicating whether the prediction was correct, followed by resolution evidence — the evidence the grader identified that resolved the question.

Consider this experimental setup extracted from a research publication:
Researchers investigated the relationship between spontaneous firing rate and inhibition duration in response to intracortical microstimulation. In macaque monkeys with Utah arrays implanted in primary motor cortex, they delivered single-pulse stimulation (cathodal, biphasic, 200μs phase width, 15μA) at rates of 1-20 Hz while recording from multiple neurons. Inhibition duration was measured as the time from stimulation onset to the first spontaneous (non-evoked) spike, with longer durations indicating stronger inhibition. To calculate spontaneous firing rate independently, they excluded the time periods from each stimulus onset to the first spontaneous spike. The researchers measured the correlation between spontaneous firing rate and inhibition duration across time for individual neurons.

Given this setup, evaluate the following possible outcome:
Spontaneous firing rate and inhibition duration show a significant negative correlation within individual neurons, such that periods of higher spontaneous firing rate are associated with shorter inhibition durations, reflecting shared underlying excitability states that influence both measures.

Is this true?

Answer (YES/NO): YES